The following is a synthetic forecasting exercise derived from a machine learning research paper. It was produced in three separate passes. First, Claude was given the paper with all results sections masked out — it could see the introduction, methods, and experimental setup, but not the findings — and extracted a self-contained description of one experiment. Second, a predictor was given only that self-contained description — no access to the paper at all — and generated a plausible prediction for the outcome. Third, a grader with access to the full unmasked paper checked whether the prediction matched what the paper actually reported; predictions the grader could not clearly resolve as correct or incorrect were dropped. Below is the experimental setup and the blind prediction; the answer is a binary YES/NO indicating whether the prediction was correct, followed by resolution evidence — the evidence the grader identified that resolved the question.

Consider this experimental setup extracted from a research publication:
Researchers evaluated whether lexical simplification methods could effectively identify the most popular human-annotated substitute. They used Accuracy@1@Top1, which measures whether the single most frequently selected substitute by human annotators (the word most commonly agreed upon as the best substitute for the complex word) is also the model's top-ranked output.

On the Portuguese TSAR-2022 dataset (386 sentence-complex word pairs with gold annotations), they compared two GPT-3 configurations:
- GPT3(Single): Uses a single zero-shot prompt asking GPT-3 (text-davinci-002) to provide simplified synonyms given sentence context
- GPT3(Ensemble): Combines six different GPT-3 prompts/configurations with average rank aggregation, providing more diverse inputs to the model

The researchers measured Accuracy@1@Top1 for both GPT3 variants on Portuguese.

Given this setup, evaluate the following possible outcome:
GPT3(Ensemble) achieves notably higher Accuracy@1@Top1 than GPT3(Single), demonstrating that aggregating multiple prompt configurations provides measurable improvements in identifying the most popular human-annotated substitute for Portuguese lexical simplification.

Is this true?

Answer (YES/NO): YES